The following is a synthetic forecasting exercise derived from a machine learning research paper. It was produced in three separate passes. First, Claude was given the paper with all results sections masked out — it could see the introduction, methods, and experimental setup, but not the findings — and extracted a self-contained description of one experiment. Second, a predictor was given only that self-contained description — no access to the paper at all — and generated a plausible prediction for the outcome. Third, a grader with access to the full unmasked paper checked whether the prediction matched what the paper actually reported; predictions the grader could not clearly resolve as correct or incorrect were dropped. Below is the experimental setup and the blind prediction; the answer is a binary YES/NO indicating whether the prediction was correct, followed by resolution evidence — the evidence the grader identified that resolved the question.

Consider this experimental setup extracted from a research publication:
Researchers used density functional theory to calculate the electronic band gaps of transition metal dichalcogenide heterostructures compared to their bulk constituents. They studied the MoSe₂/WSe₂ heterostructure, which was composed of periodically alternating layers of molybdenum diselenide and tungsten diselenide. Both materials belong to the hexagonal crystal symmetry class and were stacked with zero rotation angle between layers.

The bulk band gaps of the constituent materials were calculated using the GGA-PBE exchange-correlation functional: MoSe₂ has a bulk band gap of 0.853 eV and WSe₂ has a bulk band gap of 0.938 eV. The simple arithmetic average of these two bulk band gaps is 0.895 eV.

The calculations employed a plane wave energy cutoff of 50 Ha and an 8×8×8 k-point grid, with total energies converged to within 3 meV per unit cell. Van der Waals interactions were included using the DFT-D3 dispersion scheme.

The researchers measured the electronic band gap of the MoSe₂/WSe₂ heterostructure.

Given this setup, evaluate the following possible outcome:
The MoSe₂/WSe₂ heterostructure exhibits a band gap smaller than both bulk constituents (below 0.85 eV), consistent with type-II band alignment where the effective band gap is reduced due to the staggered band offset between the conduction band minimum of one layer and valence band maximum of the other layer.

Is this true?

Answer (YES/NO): NO